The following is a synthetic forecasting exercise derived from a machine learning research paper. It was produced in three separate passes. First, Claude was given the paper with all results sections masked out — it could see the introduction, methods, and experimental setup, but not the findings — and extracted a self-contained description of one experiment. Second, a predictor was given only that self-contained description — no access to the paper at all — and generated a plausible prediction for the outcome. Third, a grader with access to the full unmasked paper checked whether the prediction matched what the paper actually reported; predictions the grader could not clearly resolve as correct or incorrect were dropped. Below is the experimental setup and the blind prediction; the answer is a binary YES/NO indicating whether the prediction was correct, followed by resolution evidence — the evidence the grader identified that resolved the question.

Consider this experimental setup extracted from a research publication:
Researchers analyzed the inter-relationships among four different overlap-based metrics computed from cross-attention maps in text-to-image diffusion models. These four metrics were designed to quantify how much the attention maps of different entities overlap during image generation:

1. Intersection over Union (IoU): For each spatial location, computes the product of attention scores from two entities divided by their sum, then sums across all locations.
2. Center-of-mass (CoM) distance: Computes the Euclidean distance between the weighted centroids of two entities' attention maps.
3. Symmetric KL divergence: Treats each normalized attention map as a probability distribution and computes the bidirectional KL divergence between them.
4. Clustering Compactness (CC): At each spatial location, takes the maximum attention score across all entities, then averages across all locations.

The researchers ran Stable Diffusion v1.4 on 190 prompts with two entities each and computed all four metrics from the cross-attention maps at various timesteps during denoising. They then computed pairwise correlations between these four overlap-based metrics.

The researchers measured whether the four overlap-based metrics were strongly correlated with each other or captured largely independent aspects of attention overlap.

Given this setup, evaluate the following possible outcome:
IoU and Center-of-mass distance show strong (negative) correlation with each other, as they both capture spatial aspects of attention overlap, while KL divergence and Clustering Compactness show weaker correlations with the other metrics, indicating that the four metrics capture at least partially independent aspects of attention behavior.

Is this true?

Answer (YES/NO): NO